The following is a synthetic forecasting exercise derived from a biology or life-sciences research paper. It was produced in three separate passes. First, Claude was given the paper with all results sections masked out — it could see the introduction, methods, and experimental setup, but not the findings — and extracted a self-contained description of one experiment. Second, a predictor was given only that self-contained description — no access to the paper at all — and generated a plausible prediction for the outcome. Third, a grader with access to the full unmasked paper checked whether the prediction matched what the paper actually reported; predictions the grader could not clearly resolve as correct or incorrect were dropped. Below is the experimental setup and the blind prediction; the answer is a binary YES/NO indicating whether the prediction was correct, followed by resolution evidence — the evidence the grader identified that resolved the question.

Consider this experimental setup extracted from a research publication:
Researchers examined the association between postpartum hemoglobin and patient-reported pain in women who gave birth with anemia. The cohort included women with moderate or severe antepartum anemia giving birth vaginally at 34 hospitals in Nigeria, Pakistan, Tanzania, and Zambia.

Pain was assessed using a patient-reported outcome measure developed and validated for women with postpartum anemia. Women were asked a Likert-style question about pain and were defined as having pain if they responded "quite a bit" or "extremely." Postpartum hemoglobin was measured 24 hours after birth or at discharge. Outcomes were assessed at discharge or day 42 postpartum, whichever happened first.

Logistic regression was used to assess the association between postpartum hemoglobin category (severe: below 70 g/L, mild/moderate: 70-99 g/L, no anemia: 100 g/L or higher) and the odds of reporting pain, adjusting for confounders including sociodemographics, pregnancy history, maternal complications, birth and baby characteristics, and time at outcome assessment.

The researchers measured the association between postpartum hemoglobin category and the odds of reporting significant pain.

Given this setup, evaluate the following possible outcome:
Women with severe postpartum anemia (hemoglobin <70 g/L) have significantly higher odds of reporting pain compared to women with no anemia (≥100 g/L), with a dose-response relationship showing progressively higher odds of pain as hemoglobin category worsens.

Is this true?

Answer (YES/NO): NO